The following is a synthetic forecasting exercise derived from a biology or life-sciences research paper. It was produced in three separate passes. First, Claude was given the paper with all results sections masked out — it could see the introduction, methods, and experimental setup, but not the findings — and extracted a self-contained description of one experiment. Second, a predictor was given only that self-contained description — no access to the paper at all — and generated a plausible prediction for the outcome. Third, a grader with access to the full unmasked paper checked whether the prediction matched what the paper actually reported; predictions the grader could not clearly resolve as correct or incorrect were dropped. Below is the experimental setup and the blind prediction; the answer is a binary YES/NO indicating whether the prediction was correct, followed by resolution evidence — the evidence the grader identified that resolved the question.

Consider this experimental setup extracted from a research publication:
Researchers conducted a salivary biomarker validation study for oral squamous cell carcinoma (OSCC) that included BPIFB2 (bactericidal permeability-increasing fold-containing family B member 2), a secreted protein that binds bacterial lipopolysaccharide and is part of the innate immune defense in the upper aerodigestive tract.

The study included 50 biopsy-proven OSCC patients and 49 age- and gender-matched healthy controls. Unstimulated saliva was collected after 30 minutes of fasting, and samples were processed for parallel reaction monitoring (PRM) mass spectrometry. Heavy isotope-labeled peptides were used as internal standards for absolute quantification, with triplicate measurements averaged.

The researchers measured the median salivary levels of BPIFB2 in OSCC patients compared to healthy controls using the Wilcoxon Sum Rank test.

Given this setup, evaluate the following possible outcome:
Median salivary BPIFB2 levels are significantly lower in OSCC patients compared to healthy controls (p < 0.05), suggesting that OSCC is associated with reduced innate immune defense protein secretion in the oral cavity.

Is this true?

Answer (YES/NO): YES